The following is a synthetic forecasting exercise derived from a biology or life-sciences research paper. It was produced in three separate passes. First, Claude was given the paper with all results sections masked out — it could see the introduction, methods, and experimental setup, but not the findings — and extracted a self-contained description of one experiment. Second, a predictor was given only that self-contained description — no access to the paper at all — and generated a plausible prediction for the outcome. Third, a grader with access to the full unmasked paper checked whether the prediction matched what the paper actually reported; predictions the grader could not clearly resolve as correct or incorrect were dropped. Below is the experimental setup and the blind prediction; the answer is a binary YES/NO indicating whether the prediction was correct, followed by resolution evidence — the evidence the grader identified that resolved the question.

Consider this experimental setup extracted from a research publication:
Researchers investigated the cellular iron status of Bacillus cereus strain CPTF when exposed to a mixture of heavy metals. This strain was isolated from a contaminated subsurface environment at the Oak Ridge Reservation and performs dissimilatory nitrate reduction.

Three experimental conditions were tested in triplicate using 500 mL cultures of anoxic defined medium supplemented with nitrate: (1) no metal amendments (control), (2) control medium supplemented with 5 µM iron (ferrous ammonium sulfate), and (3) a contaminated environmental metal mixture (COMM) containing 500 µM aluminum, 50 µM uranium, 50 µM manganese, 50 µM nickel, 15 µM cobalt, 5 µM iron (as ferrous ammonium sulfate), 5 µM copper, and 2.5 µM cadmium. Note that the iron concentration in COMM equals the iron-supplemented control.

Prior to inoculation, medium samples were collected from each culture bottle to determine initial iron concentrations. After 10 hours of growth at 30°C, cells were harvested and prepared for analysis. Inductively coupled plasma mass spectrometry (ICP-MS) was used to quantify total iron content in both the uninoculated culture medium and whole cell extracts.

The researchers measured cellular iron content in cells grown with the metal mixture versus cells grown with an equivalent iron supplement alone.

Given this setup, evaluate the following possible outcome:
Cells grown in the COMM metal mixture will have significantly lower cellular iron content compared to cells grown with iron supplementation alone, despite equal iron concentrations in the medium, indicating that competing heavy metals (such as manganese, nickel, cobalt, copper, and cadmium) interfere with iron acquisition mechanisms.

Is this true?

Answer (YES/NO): NO